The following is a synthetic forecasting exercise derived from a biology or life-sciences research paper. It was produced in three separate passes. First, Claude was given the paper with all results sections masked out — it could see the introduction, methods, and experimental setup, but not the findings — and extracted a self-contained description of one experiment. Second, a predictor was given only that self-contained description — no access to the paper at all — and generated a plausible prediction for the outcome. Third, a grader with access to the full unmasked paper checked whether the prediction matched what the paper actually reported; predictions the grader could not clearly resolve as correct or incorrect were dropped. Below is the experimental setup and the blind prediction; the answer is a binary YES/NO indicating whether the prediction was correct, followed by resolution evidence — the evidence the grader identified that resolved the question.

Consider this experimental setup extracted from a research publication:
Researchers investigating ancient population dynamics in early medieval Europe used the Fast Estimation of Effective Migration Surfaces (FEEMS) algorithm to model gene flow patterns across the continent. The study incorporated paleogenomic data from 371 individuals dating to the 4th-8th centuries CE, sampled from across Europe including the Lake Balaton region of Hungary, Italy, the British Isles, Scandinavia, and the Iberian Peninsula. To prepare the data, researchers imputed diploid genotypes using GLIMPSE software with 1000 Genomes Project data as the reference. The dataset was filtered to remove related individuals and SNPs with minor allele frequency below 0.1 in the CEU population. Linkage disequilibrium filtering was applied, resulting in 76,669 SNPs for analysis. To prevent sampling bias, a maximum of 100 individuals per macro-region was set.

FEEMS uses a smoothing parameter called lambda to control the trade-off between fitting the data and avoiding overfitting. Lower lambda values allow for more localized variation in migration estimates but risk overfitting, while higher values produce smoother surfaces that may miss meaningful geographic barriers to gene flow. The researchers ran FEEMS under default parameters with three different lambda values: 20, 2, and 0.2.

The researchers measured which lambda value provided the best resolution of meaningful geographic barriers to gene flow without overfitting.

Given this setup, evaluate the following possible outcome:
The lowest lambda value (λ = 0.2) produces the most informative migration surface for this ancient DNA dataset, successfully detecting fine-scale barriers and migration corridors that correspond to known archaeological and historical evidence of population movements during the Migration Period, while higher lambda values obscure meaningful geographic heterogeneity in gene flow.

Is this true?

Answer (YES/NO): YES